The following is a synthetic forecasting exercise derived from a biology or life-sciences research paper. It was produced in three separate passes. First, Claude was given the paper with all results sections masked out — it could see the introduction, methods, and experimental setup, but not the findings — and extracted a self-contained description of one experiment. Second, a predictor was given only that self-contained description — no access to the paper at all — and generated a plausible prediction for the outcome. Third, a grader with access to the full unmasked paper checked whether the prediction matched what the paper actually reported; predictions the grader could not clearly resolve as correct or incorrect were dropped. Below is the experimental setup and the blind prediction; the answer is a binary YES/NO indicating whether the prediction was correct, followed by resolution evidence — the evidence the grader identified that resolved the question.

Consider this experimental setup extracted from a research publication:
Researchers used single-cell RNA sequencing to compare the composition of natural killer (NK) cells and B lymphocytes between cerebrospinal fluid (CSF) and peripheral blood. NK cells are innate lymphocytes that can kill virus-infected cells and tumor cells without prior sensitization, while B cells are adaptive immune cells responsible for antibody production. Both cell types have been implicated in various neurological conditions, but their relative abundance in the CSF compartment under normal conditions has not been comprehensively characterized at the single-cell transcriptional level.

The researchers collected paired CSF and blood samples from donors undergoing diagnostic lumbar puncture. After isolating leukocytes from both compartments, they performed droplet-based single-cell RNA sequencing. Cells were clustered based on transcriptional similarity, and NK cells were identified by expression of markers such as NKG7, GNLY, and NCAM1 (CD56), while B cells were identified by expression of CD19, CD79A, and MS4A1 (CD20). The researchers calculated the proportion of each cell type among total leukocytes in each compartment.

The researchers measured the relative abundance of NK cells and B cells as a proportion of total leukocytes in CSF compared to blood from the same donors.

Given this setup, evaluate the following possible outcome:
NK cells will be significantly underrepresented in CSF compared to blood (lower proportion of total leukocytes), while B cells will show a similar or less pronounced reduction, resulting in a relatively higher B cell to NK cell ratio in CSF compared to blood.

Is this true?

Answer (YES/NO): YES